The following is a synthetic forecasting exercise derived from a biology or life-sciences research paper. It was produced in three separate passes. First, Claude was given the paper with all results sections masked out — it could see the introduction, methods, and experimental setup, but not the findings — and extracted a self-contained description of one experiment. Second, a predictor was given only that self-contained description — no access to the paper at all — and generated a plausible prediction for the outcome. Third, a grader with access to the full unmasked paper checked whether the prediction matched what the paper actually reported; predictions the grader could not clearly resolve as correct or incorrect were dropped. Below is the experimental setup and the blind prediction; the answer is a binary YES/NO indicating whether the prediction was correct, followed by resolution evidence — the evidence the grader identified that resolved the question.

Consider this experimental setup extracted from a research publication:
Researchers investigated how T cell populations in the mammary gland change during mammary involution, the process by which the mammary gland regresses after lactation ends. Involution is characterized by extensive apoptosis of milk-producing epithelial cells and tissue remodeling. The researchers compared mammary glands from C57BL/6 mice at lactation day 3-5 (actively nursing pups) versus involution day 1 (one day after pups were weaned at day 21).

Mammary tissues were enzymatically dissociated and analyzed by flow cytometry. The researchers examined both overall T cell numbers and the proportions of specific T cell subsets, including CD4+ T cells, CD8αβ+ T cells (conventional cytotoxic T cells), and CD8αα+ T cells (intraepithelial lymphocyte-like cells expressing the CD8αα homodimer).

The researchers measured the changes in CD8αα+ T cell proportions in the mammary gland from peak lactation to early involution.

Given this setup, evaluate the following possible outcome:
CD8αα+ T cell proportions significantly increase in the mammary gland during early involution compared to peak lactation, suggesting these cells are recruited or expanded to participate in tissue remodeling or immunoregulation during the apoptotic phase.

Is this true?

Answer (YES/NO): NO